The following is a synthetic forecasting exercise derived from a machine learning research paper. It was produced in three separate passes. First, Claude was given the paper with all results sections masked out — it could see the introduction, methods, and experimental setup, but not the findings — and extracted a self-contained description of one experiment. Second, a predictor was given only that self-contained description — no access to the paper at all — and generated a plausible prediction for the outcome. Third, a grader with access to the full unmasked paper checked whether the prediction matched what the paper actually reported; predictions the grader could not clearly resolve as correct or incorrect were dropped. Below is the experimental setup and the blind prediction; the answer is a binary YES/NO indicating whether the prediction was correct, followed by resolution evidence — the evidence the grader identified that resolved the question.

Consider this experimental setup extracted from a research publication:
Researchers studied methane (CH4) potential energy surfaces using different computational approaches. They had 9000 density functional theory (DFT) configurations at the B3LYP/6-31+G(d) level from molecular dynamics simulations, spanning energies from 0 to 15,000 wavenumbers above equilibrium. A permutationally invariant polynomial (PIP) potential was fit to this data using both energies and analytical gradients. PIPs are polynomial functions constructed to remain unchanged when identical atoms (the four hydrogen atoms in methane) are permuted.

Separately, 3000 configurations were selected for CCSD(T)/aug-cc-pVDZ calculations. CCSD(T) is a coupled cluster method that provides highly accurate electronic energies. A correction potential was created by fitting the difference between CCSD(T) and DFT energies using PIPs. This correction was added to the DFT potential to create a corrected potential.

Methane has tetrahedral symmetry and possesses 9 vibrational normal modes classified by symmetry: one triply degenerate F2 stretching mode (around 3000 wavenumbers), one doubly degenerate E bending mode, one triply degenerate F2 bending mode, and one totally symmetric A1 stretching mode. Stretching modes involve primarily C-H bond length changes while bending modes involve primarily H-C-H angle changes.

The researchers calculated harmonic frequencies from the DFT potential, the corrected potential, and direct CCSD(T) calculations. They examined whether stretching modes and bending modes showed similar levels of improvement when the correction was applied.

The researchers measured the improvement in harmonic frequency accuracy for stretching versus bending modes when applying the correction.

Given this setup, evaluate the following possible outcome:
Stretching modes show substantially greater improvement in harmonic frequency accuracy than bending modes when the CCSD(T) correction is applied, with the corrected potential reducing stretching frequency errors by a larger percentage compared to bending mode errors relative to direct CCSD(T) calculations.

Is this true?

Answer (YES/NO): NO